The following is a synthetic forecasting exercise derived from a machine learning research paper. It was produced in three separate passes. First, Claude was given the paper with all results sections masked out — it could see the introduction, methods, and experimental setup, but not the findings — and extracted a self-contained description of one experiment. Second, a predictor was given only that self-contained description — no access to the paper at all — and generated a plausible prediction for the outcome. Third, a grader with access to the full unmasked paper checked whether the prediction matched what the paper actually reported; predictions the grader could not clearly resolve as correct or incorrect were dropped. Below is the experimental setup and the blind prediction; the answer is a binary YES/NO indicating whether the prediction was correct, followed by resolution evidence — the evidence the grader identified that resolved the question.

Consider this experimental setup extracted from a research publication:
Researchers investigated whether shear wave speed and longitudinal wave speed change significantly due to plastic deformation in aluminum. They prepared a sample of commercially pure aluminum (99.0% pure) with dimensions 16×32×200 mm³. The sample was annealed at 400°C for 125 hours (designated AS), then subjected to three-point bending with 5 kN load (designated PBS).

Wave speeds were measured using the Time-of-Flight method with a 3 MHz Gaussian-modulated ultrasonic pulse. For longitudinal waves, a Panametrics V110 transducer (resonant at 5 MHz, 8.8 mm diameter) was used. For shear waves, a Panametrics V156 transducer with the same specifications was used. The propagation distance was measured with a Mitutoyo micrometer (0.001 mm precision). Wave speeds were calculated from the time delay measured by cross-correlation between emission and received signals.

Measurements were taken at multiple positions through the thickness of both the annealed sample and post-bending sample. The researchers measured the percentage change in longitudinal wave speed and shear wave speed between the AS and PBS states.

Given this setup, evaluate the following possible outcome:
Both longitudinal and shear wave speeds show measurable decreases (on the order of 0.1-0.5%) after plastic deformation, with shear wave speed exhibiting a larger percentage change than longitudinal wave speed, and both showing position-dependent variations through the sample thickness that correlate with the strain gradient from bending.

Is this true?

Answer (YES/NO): NO